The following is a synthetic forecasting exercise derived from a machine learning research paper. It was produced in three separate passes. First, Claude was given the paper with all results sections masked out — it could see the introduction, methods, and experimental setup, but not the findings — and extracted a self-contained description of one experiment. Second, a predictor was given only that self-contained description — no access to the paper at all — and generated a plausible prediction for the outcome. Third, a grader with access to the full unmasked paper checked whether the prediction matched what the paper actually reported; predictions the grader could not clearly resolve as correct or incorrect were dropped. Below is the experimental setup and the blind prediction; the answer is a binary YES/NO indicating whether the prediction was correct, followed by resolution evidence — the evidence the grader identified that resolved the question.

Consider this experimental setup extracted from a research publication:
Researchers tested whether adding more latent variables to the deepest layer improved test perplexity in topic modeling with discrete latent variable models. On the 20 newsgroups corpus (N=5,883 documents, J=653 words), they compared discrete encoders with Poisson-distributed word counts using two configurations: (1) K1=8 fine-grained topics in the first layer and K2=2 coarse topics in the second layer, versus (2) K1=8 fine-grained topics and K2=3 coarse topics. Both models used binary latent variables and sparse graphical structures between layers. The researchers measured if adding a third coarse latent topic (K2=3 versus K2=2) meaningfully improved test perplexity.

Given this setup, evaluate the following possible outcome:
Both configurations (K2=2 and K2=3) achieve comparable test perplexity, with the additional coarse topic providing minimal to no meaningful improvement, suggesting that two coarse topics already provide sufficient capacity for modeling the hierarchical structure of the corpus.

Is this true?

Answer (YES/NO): YES